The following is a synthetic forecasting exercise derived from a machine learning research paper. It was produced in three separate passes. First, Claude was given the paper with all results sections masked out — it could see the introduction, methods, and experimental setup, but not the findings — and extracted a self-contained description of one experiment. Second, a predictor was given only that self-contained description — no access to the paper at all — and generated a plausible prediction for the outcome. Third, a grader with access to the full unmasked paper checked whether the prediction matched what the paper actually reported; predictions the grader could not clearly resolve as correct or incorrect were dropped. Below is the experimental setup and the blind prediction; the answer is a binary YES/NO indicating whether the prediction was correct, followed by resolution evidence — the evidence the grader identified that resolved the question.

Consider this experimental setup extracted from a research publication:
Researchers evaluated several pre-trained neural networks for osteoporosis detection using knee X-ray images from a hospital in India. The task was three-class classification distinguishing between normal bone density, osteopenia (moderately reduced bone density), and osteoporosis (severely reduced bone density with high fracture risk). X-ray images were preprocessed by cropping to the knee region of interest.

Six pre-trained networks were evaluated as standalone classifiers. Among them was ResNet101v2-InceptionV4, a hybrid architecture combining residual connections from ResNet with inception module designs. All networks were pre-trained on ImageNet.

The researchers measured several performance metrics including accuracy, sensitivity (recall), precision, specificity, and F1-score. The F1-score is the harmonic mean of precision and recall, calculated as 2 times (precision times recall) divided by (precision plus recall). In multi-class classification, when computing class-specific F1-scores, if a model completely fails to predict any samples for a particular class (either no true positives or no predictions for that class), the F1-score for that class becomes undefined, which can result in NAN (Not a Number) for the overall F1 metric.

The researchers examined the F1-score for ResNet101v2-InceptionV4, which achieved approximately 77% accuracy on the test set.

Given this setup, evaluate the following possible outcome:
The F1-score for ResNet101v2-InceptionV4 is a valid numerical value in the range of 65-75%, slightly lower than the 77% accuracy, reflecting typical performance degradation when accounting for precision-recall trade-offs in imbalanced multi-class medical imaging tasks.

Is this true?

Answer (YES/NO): NO